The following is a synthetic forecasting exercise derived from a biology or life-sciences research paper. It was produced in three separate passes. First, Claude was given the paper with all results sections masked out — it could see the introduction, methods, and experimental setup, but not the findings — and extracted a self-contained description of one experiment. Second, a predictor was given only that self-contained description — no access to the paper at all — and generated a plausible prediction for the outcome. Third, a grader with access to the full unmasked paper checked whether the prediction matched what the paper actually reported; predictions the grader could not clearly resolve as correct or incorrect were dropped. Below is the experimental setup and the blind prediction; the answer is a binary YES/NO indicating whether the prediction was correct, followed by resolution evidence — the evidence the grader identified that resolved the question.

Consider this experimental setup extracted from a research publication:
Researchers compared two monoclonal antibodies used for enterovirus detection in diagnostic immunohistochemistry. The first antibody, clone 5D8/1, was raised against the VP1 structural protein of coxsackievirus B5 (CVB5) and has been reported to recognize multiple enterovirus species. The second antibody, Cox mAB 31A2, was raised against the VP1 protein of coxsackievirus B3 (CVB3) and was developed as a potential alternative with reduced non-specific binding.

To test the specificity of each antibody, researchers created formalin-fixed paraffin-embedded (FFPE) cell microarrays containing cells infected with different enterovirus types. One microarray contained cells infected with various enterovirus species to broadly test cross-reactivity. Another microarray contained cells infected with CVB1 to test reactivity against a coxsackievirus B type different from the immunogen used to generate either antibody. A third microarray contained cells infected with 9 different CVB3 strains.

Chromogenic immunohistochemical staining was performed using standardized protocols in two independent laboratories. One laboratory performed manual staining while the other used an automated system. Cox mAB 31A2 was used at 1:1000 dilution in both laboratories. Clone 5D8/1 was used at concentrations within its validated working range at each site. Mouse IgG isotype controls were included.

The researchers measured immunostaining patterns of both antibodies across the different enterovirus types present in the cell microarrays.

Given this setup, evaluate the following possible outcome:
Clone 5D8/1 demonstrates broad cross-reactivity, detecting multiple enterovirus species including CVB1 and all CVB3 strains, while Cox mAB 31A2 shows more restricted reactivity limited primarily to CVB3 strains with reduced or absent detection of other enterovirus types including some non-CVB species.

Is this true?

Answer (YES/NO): YES